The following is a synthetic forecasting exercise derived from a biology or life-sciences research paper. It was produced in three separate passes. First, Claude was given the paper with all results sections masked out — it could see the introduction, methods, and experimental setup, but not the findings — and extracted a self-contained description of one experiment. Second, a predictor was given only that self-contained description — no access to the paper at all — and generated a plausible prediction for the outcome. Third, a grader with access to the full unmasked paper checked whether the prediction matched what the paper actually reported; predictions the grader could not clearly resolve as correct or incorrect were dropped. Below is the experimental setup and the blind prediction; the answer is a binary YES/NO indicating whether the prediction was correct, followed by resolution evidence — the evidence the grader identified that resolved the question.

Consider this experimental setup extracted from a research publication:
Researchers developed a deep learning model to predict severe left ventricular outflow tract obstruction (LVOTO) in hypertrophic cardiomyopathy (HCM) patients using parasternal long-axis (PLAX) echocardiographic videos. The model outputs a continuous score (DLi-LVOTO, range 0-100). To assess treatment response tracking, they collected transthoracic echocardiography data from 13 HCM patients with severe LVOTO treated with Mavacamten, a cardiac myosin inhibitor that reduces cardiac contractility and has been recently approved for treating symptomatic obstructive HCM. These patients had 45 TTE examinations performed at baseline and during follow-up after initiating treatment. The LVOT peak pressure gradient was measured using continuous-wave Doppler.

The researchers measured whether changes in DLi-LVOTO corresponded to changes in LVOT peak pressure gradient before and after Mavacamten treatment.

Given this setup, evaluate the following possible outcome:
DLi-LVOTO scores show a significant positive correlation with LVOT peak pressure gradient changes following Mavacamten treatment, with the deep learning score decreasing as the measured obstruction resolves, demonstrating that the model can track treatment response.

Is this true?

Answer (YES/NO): YES